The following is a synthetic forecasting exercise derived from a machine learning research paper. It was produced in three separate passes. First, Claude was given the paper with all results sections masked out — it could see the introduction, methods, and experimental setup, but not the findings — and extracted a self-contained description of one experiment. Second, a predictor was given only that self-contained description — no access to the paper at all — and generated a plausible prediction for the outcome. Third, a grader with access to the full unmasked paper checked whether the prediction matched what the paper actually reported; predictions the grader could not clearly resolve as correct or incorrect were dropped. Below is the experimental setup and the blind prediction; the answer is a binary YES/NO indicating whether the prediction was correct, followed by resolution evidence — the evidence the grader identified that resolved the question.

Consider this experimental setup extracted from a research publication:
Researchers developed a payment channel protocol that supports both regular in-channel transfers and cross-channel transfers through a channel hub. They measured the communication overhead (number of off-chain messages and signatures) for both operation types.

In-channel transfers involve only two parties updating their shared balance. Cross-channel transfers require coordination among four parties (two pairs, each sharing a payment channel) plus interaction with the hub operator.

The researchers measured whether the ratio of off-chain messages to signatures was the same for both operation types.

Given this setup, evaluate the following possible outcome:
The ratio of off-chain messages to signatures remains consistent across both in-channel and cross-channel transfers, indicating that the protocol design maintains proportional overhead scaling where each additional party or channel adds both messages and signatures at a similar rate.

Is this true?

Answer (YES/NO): YES